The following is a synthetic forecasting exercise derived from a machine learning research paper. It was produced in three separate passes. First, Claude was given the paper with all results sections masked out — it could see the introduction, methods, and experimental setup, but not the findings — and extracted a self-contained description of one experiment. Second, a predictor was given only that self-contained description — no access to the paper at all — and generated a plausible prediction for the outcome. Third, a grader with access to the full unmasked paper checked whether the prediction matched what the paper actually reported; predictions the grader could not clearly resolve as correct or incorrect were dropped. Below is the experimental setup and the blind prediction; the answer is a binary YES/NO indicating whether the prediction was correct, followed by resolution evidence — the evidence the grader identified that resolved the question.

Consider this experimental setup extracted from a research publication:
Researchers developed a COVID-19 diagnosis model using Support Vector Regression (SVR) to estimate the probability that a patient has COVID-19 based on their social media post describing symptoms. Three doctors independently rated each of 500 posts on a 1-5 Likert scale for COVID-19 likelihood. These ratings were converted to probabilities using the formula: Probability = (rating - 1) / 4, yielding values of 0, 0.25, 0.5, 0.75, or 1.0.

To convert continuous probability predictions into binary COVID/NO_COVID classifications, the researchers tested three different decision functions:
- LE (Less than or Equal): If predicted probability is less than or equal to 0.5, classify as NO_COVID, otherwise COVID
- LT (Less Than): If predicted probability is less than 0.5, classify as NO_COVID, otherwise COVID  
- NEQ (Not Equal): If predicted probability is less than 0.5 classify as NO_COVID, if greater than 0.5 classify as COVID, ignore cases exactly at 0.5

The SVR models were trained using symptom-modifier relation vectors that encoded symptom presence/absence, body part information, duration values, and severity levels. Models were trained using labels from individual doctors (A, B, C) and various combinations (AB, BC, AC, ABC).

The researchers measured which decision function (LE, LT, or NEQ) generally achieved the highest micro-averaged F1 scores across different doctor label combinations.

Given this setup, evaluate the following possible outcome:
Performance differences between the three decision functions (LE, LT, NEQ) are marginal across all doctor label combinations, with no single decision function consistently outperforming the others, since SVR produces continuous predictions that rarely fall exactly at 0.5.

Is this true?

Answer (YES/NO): NO